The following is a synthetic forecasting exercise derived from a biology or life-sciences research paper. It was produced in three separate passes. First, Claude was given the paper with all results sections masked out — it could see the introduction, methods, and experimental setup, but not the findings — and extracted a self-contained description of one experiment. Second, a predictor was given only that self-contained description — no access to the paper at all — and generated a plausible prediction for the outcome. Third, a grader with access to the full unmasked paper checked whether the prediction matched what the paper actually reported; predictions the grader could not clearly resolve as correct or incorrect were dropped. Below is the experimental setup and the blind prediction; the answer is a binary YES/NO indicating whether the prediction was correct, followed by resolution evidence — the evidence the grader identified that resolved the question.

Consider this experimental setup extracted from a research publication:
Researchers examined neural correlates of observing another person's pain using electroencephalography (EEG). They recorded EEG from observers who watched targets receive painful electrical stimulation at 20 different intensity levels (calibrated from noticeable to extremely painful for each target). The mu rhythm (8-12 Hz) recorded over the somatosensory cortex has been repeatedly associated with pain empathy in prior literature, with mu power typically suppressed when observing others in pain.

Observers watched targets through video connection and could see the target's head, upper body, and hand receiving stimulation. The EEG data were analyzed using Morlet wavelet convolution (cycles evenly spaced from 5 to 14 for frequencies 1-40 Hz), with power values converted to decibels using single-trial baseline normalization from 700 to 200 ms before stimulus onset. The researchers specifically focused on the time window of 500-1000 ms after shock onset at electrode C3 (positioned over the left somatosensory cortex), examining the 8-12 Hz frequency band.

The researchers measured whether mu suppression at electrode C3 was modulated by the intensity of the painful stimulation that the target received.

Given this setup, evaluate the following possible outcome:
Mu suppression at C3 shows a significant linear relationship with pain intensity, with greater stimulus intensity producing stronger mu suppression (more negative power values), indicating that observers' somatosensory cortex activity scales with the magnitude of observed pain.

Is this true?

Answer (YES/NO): NO